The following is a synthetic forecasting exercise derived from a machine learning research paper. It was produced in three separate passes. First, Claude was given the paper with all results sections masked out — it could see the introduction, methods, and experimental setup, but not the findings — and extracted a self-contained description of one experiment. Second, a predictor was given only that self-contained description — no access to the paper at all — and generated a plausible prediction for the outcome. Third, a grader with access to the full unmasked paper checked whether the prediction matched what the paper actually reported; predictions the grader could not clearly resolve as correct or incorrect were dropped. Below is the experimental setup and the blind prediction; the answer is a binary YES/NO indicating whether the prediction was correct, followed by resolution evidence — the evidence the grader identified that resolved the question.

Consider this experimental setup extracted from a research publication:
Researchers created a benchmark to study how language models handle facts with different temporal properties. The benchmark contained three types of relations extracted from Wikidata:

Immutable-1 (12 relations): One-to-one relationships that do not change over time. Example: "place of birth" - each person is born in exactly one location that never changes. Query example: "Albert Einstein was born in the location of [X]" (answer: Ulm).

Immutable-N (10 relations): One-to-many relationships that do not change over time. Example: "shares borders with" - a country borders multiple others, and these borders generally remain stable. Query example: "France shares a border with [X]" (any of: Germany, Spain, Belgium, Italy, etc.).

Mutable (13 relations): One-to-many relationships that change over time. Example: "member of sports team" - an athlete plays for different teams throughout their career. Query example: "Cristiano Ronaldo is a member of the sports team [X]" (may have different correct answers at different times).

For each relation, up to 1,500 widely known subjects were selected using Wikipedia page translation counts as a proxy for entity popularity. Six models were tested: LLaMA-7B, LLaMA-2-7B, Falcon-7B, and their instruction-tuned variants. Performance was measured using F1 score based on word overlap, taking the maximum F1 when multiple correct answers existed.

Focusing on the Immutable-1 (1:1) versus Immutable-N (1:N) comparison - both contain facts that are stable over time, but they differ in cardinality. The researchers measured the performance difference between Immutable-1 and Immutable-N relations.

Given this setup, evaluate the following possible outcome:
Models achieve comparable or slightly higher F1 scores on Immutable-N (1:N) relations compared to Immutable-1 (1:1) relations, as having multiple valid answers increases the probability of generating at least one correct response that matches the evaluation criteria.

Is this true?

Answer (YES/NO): NO